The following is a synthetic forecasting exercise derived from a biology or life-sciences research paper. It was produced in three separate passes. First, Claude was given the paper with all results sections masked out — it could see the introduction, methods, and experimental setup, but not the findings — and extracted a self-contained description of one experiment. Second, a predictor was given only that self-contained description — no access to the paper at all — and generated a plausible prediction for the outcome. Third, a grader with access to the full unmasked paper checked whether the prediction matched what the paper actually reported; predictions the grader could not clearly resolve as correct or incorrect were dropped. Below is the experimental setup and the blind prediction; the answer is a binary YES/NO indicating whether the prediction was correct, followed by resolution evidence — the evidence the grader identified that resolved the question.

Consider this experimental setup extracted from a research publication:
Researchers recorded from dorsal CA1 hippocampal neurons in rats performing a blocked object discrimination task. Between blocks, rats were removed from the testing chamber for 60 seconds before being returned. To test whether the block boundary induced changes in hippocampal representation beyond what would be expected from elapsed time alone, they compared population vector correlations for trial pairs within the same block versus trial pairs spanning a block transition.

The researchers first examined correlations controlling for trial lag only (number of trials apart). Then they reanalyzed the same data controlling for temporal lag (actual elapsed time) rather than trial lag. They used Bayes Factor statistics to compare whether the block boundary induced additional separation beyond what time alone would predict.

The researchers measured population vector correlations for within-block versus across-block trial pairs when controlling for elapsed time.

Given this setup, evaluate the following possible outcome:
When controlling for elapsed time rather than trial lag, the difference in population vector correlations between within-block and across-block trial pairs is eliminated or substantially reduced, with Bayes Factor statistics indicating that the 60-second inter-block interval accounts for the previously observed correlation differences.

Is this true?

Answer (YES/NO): YES